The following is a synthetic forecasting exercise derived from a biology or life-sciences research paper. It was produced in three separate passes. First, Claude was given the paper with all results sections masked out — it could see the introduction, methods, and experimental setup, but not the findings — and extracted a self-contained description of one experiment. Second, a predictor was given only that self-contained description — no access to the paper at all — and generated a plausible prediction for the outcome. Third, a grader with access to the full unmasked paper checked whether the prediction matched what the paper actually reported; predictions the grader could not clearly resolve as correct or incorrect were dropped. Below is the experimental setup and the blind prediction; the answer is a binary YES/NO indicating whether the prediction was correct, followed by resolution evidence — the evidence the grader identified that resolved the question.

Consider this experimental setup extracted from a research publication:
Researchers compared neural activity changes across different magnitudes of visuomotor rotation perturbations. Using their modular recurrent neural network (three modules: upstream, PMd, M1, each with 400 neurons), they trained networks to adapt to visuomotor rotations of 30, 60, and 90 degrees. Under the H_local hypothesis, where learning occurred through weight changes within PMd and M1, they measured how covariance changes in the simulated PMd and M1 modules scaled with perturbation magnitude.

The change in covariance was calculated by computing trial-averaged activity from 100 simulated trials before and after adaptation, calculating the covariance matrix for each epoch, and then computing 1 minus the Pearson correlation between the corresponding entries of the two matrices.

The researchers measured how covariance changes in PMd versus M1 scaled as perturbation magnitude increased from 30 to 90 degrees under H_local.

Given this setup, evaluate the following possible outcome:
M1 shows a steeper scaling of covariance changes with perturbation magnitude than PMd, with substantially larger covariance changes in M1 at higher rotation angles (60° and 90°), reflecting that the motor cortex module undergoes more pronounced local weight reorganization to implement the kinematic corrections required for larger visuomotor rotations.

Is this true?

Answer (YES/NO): YES